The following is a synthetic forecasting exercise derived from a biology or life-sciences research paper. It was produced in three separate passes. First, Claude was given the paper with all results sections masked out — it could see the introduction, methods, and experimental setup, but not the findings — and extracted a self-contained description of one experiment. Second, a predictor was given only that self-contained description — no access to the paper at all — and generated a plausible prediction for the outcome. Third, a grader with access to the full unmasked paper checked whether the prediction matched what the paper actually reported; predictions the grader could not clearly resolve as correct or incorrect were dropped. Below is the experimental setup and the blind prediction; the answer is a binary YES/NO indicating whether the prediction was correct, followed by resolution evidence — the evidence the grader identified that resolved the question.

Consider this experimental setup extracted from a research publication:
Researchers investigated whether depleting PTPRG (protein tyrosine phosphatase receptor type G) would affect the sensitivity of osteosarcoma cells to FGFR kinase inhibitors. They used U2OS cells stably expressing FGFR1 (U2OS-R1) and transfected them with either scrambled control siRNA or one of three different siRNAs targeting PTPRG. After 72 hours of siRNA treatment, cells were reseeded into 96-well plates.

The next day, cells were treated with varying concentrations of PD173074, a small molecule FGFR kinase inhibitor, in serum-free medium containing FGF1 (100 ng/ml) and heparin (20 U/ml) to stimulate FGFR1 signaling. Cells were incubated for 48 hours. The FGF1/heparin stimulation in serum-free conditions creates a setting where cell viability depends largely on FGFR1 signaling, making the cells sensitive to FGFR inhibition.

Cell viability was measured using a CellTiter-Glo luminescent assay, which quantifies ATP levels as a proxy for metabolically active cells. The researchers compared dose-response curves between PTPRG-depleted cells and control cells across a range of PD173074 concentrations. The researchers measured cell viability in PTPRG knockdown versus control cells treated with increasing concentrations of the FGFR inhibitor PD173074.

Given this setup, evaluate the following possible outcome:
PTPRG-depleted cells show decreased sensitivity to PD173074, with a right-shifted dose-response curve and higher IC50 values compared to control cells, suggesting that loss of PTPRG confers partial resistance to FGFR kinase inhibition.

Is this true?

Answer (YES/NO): YES